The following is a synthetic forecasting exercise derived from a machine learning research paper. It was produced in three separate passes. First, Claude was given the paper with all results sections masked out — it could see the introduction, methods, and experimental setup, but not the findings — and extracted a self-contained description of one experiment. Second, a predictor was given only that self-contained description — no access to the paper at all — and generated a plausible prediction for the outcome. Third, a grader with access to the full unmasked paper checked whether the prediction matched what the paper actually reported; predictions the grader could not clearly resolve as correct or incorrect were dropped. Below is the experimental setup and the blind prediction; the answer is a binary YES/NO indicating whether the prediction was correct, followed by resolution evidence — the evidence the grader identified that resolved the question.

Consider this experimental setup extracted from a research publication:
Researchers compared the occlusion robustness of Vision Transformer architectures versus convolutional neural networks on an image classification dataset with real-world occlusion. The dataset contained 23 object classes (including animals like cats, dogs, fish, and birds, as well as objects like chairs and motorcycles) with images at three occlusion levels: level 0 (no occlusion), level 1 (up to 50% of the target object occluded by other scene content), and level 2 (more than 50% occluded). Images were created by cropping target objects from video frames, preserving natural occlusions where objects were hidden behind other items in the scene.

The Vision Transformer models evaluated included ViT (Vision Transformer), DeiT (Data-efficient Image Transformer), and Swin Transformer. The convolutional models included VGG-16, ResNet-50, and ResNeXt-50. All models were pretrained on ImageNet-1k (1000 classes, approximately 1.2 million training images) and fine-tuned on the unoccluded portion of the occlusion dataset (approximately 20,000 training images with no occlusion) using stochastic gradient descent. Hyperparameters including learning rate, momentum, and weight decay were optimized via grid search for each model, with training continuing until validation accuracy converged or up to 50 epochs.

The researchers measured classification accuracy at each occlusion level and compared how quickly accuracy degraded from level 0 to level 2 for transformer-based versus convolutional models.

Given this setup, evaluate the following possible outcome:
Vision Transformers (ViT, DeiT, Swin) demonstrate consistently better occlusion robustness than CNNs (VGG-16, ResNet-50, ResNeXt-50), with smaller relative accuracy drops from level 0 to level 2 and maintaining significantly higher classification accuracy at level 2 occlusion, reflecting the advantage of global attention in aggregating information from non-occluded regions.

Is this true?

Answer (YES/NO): NO